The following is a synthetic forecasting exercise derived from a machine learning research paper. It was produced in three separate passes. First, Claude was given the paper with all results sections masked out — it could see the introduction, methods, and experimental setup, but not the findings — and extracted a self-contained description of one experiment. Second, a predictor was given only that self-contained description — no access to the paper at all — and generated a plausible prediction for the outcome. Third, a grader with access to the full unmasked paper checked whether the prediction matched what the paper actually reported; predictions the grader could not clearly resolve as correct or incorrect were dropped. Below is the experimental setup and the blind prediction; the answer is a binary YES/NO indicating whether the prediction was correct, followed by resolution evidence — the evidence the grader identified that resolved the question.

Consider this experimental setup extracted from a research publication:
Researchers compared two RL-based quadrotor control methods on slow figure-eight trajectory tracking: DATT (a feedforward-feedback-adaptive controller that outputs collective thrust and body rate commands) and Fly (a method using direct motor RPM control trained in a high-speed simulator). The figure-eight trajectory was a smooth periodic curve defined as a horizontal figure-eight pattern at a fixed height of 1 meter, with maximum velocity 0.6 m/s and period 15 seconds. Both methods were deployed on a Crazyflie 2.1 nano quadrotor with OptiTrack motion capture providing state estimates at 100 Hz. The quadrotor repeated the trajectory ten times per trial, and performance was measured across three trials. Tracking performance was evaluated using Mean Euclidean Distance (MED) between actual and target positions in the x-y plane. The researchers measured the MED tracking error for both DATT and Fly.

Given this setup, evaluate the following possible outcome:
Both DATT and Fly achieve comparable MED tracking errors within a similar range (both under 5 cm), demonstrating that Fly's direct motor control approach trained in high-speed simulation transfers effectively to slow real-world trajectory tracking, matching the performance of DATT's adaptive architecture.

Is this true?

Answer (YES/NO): NO